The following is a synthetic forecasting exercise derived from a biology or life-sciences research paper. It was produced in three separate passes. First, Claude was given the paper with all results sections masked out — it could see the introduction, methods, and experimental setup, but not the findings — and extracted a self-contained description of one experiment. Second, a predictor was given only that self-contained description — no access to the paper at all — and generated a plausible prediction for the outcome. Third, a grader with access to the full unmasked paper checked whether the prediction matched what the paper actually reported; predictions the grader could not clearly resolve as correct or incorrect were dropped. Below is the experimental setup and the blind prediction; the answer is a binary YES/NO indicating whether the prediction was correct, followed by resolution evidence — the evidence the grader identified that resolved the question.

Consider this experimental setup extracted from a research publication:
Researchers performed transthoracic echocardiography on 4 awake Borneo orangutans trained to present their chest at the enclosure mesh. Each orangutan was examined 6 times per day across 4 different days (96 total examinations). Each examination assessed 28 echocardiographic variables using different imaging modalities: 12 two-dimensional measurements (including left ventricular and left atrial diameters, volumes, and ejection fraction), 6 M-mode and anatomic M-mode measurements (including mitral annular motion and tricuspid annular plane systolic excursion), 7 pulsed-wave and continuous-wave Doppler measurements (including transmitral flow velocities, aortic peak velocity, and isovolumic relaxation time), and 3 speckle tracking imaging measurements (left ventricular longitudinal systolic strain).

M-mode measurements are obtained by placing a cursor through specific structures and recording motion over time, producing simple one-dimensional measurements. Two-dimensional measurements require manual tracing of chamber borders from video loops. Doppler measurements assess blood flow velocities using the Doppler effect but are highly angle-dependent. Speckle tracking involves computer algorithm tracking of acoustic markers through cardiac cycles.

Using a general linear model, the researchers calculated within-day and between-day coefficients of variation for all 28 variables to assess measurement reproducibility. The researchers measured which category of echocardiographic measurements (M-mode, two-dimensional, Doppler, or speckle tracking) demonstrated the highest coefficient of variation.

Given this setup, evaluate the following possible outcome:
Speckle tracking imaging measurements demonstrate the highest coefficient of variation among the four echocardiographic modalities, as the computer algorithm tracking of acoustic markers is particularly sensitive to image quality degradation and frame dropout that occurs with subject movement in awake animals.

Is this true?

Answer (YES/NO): NO